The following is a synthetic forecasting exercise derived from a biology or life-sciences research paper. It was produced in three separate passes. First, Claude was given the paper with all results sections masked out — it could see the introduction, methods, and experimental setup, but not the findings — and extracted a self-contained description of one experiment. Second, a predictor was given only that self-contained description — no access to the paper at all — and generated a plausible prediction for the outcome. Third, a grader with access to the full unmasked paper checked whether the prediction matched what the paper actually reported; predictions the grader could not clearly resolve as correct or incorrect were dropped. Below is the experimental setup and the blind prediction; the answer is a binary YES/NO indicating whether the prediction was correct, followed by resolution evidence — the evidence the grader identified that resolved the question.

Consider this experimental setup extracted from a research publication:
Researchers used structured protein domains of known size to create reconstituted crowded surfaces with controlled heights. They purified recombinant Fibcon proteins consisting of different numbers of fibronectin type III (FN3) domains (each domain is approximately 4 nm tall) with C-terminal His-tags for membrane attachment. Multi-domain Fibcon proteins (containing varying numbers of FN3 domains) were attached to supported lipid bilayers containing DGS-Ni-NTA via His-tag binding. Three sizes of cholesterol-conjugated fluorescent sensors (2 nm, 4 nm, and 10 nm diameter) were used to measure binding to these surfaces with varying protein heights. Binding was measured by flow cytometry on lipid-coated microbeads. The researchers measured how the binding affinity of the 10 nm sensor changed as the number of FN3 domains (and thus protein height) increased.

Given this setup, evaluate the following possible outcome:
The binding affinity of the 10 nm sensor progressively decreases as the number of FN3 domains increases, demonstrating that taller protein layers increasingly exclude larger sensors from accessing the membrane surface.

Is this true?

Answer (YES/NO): YES